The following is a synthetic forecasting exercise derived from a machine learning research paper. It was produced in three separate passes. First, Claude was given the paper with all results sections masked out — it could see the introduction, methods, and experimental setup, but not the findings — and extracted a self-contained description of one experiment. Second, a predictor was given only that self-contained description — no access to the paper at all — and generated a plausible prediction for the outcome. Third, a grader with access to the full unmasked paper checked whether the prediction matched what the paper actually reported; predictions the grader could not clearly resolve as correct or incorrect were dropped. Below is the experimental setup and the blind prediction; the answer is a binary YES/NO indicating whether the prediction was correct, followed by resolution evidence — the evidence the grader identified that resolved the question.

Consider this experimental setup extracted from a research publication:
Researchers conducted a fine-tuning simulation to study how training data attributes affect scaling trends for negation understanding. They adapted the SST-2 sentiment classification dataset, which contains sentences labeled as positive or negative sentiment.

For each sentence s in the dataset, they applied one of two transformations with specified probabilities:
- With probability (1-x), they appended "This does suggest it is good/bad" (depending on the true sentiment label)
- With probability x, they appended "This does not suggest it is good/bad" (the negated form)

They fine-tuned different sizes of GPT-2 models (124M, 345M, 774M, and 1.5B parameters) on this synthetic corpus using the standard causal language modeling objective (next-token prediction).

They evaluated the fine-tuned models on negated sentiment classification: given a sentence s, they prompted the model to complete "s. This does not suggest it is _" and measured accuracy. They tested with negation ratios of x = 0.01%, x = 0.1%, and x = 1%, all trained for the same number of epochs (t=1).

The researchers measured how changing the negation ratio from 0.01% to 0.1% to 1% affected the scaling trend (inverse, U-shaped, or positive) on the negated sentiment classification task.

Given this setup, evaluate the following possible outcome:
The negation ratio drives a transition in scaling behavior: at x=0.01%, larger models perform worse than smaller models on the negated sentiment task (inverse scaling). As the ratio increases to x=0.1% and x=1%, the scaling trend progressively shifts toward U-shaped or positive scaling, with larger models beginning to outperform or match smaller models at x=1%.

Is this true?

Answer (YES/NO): YES